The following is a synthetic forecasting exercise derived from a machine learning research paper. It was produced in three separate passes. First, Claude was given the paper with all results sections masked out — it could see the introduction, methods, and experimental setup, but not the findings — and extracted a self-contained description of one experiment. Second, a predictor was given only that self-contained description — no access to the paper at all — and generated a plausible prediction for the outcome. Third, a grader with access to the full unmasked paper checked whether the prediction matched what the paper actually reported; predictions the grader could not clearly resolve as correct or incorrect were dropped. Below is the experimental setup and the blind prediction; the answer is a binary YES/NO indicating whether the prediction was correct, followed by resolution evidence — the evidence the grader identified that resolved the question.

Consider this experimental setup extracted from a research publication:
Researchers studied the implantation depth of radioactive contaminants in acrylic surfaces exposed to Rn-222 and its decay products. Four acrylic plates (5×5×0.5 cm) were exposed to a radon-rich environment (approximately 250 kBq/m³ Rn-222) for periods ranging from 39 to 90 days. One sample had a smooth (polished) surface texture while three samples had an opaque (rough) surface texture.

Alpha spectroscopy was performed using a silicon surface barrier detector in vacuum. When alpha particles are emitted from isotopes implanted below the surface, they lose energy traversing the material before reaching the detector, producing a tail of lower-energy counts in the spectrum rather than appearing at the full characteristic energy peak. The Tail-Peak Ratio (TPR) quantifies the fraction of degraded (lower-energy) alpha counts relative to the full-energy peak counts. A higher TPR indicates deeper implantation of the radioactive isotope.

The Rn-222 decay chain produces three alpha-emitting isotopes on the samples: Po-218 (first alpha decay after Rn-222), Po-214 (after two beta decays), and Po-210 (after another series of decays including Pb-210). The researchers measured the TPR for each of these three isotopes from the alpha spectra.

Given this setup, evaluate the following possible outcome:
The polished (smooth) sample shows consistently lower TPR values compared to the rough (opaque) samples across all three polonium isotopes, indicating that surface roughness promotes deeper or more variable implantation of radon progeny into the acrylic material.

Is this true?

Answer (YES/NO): YES